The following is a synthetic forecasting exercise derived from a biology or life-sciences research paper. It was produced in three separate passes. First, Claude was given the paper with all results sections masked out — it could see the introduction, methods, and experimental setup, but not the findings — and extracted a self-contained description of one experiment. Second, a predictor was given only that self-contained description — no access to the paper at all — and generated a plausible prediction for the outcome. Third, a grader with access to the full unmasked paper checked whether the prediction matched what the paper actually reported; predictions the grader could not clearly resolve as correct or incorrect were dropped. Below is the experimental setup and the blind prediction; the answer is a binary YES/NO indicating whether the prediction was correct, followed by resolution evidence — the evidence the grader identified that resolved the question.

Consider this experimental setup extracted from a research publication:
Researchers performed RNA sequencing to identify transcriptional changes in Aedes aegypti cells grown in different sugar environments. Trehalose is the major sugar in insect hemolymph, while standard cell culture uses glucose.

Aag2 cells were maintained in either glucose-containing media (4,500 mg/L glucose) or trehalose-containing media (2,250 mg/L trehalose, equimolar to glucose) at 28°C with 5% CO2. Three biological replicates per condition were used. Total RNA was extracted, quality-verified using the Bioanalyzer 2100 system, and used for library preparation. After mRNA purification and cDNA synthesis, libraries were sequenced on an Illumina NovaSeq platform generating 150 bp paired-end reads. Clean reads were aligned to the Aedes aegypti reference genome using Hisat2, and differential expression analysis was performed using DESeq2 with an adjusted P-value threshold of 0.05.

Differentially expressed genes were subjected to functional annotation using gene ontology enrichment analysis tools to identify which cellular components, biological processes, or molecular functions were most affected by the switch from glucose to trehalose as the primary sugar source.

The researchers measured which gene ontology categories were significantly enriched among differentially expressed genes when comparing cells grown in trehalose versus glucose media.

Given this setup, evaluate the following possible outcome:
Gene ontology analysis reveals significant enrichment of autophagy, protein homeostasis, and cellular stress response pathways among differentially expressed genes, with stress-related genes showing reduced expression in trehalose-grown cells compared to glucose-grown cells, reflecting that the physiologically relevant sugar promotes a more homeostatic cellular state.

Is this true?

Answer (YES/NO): NO